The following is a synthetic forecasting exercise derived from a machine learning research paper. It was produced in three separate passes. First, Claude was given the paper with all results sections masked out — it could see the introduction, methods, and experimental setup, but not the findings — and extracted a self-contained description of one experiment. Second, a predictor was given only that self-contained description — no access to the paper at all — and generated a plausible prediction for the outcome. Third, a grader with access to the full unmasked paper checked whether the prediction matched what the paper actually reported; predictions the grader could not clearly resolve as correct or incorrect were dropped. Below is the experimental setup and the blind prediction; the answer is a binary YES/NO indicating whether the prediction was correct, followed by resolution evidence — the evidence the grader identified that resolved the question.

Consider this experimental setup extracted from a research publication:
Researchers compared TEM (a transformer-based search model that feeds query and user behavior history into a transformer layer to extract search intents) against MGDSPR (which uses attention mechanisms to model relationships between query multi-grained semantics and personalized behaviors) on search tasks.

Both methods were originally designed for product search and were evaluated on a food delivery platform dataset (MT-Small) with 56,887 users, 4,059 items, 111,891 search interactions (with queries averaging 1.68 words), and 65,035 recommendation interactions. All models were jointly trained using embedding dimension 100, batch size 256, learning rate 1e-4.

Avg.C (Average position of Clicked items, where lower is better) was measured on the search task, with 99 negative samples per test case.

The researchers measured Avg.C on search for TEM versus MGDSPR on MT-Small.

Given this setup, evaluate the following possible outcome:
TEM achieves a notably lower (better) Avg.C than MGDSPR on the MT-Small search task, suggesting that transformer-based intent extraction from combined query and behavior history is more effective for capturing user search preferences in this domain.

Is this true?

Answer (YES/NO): NO